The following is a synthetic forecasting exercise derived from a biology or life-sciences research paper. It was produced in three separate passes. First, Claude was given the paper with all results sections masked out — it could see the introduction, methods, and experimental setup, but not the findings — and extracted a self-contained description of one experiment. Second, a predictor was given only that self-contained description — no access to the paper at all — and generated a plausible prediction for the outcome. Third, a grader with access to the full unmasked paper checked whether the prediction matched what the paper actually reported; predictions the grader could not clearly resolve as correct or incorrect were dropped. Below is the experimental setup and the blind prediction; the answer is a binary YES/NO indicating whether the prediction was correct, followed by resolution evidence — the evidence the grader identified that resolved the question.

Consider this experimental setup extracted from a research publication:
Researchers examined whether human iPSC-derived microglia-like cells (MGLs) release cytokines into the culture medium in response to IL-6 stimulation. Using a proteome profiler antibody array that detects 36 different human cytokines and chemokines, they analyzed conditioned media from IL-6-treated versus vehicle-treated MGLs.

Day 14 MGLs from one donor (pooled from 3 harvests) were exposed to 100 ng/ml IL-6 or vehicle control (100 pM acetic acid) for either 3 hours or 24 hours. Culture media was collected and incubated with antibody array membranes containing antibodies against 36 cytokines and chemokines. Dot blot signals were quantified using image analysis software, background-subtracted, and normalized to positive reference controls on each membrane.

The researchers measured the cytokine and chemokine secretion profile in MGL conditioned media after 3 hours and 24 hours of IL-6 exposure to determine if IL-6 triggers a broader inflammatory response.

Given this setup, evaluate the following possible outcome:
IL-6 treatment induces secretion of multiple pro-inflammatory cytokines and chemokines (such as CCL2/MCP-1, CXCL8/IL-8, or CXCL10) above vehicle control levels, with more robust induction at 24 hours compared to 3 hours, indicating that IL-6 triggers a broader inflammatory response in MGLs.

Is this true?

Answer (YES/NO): NO